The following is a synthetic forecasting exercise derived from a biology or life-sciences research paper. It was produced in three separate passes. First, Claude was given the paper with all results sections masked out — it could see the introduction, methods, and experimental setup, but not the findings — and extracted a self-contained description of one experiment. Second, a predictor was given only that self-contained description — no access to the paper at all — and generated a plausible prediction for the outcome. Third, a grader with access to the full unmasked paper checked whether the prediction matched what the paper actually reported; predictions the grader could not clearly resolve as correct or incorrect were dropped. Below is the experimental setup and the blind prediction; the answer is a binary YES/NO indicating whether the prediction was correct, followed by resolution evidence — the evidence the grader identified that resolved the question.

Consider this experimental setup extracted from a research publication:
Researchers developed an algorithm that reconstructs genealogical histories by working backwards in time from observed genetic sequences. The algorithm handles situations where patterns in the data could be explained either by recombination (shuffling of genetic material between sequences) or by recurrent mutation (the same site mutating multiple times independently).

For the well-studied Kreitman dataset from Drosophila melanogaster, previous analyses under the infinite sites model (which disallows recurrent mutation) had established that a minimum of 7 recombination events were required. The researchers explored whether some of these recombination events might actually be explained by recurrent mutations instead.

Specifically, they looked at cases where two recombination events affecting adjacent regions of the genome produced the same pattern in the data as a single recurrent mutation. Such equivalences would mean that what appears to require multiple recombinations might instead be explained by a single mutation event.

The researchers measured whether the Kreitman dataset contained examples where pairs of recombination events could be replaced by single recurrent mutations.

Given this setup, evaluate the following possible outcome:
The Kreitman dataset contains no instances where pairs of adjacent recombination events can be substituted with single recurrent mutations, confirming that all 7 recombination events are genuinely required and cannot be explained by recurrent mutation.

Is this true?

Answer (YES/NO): NO